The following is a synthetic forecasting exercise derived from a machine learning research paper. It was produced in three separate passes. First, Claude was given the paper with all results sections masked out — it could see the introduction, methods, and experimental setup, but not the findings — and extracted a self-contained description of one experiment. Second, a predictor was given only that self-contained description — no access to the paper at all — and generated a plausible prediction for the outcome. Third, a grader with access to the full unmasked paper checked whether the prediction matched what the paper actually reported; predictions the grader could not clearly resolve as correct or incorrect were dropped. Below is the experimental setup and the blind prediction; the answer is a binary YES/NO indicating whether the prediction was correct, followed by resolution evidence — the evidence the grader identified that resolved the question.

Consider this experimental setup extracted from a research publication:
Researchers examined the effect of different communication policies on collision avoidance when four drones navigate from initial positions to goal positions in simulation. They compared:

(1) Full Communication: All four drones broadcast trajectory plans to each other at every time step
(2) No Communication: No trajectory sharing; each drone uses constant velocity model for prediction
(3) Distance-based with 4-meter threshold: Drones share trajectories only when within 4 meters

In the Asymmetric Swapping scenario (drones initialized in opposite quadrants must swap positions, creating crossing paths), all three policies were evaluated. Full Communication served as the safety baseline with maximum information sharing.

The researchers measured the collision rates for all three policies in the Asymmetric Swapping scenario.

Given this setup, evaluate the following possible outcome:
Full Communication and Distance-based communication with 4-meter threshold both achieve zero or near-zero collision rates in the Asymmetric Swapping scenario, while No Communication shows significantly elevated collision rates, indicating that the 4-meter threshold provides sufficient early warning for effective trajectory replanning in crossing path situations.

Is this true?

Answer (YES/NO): NO